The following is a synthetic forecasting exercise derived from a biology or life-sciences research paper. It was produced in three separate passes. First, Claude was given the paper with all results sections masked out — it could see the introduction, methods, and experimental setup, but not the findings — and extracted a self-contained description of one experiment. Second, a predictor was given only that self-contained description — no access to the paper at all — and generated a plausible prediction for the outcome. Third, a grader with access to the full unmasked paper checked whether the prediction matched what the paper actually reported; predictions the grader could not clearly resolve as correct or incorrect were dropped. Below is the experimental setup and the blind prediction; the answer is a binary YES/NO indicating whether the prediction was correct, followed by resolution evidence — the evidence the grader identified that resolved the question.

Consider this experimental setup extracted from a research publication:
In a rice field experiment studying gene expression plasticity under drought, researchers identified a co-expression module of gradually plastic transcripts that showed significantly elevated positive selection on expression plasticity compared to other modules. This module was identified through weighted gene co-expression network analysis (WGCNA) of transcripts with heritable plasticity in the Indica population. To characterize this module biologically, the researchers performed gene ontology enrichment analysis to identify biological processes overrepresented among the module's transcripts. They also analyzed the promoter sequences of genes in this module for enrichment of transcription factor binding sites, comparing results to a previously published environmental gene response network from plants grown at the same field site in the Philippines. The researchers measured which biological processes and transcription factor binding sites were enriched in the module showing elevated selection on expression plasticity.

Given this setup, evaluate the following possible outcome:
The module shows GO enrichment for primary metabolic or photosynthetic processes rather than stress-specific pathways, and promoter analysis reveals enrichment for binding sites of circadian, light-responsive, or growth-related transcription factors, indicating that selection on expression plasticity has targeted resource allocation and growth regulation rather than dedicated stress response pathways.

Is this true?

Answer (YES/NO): NO